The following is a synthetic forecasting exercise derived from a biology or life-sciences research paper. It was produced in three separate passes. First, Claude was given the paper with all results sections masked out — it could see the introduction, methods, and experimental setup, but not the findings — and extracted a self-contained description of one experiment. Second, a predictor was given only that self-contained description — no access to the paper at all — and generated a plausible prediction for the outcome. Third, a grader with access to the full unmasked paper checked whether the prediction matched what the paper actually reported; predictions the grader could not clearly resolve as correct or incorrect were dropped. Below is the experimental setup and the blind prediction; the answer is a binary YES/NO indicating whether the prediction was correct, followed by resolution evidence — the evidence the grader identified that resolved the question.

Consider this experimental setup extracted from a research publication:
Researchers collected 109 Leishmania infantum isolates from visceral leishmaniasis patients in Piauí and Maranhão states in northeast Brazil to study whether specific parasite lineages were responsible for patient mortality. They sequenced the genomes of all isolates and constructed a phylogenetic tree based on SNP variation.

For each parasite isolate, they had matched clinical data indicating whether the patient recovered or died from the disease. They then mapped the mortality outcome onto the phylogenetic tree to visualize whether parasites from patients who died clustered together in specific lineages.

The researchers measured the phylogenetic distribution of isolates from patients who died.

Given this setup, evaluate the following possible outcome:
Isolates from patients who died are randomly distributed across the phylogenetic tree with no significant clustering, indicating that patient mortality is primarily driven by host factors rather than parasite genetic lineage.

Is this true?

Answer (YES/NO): NO